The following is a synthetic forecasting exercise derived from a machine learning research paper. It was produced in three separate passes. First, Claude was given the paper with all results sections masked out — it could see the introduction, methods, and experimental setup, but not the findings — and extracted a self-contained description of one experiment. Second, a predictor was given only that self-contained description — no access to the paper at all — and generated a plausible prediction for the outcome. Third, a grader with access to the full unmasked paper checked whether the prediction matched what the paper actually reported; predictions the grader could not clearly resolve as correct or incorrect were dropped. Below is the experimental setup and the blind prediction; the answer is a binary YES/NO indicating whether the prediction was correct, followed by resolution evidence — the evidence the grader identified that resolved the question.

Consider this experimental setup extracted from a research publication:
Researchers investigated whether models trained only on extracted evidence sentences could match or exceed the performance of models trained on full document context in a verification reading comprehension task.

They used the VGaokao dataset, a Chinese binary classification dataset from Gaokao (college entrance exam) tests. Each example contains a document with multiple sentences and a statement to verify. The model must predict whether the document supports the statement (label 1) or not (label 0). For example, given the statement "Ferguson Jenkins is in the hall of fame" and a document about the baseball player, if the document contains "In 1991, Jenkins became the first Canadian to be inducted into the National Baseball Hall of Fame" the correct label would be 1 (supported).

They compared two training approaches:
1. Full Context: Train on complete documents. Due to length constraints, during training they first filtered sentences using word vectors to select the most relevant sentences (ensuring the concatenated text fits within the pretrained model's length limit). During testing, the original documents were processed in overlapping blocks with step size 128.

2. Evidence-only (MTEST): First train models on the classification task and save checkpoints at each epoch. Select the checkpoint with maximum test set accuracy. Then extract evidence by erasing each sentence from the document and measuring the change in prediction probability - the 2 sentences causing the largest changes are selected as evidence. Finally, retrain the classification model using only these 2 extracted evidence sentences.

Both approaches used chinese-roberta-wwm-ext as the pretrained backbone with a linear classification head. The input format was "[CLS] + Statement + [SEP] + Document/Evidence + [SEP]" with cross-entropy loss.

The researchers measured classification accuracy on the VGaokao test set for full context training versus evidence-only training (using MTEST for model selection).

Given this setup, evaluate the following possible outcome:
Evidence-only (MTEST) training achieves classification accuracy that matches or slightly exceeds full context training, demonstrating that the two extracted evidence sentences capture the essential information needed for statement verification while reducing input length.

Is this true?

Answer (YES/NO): NO